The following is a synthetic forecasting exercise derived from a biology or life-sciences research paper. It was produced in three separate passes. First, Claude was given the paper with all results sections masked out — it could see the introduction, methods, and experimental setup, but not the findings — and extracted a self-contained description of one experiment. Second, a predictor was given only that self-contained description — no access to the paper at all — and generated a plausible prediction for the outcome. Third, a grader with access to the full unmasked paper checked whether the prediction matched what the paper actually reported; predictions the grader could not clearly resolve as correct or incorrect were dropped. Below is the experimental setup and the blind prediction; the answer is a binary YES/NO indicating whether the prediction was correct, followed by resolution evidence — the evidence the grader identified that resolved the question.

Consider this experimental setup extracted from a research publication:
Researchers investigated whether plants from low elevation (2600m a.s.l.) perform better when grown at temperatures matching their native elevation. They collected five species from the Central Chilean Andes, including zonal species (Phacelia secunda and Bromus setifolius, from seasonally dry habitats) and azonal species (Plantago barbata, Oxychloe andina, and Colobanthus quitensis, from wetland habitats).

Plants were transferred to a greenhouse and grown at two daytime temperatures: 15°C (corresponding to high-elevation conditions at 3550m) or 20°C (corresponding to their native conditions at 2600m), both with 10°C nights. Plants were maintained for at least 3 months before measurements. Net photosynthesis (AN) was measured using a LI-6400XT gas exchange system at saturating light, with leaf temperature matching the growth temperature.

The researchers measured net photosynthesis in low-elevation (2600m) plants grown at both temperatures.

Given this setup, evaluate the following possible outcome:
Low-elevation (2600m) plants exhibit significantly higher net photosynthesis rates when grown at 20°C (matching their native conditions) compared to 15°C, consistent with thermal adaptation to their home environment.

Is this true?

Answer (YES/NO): NO